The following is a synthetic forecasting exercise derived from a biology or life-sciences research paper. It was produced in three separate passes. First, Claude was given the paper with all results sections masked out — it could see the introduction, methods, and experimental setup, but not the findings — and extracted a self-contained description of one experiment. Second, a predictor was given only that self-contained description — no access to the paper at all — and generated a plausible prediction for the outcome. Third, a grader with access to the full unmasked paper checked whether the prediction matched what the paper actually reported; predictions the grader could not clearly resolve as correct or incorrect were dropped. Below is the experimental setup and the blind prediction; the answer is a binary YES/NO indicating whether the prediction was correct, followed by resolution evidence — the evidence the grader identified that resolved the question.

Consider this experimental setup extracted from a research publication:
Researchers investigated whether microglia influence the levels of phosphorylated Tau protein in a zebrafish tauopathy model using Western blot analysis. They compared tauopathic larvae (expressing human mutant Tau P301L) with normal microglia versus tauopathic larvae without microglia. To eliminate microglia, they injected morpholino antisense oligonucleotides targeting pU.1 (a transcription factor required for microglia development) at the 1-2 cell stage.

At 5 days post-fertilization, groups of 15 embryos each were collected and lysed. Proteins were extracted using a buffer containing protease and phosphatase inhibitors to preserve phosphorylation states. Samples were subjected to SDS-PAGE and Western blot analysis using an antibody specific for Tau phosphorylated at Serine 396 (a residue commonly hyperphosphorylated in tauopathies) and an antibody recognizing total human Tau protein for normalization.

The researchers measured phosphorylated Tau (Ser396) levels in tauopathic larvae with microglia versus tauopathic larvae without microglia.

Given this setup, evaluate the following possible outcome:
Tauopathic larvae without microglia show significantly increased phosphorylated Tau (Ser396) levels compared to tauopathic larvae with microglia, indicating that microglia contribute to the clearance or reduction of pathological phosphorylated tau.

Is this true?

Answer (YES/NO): YES